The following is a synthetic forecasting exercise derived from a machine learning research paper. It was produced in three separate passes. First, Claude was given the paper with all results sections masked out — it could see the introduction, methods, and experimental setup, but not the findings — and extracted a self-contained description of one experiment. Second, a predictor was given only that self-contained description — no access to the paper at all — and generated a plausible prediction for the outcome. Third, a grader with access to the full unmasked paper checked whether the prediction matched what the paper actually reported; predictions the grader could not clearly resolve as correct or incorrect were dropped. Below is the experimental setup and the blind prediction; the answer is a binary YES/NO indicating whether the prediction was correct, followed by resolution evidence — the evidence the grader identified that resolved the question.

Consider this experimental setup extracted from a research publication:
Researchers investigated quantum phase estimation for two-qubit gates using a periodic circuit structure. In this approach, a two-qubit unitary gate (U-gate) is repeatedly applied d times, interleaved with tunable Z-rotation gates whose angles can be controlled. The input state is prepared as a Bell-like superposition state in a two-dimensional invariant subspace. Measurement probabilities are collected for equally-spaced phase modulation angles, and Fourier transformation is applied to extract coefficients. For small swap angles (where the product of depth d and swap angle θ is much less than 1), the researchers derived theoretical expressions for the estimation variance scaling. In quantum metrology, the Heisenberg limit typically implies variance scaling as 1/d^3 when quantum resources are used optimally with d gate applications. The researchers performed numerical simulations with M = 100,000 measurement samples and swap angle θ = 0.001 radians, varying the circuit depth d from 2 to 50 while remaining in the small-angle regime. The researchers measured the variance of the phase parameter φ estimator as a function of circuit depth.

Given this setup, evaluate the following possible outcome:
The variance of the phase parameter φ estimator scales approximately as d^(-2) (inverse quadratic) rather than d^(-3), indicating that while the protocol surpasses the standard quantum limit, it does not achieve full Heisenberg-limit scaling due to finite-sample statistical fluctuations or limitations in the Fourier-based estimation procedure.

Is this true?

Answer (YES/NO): NO